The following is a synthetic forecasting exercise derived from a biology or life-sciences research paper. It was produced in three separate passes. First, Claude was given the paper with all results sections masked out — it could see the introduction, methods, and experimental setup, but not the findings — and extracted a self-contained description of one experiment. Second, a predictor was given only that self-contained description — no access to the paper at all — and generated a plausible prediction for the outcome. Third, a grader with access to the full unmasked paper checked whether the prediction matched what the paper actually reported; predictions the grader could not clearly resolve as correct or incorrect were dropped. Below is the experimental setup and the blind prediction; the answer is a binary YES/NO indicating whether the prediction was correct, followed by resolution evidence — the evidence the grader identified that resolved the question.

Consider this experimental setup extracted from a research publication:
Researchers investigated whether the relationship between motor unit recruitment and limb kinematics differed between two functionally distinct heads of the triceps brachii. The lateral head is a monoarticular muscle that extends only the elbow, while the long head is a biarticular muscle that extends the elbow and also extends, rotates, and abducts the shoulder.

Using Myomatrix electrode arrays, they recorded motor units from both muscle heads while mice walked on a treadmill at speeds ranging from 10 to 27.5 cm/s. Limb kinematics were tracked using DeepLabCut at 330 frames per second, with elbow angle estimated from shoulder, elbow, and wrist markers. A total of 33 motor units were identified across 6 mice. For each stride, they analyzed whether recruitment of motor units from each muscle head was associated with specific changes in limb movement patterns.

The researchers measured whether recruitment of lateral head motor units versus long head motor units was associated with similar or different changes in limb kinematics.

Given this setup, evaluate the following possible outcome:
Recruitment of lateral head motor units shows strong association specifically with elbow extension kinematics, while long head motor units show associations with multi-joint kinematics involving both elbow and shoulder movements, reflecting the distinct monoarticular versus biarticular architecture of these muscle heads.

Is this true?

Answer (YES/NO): NO